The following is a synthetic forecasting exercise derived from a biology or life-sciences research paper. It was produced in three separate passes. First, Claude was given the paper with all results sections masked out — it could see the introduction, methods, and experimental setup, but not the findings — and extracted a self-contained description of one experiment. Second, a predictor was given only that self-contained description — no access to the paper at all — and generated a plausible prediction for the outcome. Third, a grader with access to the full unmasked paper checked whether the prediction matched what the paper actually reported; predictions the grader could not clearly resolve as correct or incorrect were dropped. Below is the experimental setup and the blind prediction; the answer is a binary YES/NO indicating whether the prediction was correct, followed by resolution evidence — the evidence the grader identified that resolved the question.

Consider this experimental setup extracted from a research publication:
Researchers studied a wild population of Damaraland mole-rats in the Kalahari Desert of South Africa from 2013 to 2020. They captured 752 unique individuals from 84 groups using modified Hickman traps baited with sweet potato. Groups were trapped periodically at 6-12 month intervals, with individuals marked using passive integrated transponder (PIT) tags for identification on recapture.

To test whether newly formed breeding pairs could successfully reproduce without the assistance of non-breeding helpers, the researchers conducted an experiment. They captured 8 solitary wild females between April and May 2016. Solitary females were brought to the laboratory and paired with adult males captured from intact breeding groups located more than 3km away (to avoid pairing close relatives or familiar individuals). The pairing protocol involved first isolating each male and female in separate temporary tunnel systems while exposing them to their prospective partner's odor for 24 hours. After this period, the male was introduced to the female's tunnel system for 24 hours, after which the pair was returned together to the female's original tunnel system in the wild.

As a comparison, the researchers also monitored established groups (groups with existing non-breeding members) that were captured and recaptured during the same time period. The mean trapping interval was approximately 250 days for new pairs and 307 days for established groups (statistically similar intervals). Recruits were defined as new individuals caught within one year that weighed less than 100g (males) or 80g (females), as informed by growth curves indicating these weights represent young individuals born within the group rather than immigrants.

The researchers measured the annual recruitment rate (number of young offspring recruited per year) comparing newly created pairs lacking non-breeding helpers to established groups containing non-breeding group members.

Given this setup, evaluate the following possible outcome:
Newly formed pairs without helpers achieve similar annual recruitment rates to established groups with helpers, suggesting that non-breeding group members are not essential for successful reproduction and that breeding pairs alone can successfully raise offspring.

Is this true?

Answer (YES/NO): YES